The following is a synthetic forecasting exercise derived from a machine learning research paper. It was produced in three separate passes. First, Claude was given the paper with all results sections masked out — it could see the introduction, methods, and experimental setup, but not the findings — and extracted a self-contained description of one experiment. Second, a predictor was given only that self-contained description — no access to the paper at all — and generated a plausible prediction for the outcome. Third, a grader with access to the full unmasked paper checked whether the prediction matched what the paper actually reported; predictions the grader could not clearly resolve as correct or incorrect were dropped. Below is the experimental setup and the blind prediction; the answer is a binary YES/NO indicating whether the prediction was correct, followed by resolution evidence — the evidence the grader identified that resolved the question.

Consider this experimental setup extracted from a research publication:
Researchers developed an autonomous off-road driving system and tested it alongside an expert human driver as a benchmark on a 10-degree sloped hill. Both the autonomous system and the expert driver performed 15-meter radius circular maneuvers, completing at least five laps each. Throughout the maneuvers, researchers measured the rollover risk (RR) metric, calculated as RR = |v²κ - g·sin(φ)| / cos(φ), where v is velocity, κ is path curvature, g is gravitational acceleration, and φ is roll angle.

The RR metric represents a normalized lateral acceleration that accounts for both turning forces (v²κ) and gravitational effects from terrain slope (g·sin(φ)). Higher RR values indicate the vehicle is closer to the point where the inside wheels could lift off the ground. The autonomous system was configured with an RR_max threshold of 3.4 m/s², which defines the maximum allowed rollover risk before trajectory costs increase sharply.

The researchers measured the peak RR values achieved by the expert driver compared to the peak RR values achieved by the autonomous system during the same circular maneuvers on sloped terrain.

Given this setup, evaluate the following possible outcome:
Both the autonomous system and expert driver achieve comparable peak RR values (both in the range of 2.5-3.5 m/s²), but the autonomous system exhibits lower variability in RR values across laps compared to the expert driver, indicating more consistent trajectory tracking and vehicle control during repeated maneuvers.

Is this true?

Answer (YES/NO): NO